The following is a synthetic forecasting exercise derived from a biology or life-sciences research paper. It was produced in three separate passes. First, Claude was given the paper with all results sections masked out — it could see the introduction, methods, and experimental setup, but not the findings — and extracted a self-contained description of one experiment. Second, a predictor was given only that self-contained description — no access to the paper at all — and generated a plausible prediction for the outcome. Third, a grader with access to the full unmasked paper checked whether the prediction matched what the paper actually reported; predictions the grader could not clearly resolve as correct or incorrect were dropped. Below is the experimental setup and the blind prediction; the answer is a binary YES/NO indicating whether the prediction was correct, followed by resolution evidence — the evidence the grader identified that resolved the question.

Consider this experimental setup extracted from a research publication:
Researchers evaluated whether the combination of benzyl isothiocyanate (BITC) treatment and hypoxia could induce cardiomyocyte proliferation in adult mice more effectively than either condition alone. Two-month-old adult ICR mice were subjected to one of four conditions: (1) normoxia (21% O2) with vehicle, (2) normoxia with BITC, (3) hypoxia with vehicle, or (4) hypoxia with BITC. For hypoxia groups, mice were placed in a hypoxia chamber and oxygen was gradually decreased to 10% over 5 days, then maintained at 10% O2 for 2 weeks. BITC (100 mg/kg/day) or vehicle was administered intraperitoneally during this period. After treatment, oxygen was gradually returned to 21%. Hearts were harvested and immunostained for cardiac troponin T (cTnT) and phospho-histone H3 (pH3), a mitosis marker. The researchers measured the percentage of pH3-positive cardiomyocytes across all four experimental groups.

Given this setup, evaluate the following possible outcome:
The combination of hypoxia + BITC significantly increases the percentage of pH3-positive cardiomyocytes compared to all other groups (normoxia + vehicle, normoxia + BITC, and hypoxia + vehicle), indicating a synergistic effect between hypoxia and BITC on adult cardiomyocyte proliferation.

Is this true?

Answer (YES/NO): YES